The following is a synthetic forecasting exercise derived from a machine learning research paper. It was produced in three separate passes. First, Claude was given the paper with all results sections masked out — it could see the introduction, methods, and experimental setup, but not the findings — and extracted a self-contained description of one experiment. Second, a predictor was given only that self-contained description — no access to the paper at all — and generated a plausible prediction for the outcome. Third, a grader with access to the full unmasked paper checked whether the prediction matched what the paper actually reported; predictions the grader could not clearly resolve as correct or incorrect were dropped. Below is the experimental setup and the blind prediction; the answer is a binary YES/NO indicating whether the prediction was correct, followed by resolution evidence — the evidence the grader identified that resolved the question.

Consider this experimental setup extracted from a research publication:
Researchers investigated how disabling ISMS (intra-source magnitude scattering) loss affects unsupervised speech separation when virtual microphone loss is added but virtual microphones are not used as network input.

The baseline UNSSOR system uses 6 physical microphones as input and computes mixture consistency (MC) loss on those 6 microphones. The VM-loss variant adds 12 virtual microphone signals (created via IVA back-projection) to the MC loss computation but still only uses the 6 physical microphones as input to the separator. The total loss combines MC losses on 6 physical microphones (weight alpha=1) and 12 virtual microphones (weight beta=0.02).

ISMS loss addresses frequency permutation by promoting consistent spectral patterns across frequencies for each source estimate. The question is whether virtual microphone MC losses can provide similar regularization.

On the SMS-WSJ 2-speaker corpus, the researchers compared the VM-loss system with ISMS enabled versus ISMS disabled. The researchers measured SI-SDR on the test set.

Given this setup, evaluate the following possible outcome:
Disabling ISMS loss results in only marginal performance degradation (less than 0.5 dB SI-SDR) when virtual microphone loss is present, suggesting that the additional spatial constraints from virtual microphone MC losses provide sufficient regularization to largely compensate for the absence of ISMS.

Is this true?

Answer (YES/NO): NO